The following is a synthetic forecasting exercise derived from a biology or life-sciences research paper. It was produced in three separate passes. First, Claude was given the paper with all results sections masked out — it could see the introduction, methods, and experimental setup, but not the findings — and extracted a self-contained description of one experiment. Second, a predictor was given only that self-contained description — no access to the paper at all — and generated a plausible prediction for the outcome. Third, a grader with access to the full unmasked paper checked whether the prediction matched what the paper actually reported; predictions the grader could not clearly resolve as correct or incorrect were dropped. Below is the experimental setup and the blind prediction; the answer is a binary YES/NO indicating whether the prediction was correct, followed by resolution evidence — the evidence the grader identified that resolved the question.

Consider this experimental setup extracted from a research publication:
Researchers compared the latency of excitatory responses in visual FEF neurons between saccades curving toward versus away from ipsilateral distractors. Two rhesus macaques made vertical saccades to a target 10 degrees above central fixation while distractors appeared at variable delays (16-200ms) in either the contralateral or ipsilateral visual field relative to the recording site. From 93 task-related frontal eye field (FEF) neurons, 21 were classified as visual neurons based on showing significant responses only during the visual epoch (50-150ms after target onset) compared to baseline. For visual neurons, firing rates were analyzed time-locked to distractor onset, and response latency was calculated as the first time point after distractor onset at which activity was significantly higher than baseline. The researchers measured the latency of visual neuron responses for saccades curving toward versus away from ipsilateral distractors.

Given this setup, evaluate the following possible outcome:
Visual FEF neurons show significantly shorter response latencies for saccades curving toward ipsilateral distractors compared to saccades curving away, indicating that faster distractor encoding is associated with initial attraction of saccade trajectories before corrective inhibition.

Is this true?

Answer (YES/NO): NO